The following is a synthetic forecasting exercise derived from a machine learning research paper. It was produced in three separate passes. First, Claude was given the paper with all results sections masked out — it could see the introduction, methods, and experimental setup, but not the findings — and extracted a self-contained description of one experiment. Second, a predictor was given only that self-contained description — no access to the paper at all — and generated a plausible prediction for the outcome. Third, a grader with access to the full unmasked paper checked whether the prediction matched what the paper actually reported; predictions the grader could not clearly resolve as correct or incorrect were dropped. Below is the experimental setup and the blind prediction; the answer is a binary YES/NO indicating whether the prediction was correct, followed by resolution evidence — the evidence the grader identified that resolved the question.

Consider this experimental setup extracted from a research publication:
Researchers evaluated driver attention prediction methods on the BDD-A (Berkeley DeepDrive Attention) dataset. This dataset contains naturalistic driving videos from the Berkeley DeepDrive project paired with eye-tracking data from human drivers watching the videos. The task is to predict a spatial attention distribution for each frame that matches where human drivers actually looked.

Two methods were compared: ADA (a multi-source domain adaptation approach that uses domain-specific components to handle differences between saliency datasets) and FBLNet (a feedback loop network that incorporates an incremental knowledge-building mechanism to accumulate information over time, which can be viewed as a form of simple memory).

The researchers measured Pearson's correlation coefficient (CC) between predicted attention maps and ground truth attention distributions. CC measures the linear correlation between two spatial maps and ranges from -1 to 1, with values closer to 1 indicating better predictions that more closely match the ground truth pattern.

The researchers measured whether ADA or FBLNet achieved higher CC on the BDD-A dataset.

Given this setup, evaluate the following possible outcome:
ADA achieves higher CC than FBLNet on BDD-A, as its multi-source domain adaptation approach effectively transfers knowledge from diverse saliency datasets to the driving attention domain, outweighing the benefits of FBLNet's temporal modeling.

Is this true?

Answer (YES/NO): NO